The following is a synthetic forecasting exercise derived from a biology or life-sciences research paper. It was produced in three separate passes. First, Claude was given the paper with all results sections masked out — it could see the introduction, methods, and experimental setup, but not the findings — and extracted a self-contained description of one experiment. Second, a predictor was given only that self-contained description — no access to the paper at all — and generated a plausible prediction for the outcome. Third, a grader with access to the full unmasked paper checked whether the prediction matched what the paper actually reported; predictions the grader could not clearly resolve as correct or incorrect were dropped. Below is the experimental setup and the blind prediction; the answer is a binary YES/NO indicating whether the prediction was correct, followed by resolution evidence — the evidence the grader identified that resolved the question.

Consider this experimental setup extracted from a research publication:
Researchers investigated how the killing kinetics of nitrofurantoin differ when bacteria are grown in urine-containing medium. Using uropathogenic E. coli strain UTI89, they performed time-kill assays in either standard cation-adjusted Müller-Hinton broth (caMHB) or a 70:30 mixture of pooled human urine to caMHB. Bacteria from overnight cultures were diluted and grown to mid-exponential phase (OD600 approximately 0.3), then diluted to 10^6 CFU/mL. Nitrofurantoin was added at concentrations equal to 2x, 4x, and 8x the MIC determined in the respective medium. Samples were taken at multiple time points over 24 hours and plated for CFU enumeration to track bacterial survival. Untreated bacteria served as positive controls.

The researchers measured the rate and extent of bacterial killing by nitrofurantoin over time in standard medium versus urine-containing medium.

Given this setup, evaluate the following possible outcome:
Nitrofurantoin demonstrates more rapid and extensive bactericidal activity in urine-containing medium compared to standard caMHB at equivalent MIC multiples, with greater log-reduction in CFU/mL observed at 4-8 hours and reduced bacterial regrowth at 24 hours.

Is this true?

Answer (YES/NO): NO